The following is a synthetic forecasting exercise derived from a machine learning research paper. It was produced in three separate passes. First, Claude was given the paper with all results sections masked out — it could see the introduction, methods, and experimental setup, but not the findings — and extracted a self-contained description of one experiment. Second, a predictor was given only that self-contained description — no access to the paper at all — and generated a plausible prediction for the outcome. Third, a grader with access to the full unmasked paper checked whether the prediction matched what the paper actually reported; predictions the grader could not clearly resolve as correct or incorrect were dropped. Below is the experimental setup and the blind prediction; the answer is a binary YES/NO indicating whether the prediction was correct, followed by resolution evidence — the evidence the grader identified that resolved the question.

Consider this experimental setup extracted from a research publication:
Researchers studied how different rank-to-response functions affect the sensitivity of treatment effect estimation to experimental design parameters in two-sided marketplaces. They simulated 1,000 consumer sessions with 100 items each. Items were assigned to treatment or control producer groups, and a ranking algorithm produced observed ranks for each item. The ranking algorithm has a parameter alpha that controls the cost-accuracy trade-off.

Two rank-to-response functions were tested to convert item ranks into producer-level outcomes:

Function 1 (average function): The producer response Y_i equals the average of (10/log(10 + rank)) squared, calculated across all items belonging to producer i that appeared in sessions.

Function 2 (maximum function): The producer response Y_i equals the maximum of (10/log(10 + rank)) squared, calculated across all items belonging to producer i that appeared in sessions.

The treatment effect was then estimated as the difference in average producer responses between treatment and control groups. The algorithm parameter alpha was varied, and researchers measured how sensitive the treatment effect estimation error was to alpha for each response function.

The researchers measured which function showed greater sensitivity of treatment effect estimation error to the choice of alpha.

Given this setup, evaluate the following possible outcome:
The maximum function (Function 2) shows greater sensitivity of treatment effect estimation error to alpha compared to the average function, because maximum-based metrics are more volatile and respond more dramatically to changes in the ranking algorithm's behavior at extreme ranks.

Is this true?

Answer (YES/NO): YES